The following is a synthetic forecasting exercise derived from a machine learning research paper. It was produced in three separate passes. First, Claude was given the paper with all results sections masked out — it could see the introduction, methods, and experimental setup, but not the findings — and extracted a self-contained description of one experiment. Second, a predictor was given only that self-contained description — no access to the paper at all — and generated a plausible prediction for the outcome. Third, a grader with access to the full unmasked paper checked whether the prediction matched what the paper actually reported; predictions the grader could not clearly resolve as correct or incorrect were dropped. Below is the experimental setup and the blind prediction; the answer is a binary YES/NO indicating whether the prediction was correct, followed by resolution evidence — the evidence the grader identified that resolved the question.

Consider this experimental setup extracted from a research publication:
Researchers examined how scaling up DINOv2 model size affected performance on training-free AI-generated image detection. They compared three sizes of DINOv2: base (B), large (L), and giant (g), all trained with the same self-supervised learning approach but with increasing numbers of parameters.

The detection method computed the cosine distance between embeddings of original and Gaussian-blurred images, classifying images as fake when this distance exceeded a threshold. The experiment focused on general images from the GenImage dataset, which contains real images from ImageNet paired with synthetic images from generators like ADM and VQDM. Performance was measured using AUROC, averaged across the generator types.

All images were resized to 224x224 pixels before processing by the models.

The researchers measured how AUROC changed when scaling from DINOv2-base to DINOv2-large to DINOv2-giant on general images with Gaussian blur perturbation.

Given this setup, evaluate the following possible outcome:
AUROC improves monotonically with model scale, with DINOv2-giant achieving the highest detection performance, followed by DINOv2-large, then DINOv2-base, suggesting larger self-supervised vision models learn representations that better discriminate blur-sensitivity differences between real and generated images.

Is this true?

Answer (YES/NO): YES